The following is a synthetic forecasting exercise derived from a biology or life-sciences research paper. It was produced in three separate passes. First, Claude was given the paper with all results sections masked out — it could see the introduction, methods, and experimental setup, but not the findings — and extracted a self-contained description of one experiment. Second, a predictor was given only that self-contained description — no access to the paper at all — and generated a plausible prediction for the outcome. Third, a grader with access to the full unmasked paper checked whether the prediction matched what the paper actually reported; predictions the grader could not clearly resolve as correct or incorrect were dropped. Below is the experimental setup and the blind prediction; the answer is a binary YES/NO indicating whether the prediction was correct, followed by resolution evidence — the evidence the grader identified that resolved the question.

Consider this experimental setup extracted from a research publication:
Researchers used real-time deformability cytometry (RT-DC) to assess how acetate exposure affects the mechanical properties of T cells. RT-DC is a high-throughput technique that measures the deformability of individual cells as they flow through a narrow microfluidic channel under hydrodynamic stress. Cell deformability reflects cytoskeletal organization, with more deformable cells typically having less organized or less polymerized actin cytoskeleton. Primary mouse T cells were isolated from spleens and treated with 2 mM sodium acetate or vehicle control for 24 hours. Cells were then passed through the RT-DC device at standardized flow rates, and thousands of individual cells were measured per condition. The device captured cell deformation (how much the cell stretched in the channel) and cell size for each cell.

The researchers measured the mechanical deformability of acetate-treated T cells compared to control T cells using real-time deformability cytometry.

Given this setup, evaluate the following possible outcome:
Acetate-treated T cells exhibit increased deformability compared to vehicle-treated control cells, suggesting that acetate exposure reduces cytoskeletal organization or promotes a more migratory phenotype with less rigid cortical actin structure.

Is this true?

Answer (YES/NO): NO